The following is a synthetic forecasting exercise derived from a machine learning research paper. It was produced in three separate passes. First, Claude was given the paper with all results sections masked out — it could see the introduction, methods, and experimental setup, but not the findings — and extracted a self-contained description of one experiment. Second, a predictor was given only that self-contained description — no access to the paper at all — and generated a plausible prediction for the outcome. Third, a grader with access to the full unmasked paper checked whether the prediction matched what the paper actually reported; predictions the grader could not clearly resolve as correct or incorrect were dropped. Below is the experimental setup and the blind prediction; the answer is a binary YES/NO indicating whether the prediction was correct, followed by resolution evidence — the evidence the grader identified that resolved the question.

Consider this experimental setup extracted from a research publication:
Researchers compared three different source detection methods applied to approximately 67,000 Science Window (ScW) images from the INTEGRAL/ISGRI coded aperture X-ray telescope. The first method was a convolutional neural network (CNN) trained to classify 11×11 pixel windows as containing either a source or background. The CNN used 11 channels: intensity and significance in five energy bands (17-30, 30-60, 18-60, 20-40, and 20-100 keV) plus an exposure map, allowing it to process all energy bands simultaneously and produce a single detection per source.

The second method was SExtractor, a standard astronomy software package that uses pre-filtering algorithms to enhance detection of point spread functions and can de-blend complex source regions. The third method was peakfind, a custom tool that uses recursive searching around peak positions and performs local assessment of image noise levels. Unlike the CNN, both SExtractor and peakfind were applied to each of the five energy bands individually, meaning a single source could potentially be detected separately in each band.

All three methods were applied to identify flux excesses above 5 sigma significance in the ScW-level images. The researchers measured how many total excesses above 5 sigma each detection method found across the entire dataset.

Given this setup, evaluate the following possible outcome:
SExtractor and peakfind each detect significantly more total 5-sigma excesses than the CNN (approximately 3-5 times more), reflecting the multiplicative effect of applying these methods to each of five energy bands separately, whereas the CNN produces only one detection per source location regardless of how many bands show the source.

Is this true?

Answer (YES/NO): NO